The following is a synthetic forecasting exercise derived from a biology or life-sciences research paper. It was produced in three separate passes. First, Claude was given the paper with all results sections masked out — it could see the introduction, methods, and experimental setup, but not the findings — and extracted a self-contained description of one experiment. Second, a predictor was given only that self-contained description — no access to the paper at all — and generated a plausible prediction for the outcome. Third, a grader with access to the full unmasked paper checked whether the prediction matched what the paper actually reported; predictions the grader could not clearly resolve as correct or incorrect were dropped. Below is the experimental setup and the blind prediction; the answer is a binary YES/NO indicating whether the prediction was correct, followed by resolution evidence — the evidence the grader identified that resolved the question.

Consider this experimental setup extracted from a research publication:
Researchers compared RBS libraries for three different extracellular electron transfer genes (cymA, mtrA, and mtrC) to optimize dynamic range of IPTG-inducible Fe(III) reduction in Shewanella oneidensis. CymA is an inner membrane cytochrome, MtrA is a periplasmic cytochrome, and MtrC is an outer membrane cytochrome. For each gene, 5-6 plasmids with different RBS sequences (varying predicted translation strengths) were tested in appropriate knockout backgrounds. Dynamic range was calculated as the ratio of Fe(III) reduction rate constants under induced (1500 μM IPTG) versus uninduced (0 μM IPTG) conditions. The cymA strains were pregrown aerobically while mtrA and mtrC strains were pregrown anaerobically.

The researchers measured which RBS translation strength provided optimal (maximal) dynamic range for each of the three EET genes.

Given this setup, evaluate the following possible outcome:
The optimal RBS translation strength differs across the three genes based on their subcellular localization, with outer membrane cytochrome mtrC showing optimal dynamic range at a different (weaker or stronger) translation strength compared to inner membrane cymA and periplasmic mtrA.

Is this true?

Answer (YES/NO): NO